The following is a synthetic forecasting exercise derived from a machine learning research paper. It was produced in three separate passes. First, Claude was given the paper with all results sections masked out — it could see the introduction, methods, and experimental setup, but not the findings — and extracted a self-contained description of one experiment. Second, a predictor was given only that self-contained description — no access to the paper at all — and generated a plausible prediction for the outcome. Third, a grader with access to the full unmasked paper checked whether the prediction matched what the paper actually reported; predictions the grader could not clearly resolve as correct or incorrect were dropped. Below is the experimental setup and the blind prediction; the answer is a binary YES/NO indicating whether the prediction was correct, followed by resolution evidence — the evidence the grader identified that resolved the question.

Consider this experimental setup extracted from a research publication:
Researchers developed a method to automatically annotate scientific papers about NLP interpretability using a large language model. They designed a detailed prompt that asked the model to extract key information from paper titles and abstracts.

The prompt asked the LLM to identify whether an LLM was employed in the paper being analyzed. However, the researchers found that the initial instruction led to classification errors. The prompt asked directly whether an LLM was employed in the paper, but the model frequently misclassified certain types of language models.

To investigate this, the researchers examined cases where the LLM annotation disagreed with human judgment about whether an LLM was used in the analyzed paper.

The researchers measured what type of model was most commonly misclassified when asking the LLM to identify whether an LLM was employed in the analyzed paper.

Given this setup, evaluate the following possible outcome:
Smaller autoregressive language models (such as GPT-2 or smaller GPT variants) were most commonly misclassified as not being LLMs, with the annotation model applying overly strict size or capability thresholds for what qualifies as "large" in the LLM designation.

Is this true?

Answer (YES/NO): NO